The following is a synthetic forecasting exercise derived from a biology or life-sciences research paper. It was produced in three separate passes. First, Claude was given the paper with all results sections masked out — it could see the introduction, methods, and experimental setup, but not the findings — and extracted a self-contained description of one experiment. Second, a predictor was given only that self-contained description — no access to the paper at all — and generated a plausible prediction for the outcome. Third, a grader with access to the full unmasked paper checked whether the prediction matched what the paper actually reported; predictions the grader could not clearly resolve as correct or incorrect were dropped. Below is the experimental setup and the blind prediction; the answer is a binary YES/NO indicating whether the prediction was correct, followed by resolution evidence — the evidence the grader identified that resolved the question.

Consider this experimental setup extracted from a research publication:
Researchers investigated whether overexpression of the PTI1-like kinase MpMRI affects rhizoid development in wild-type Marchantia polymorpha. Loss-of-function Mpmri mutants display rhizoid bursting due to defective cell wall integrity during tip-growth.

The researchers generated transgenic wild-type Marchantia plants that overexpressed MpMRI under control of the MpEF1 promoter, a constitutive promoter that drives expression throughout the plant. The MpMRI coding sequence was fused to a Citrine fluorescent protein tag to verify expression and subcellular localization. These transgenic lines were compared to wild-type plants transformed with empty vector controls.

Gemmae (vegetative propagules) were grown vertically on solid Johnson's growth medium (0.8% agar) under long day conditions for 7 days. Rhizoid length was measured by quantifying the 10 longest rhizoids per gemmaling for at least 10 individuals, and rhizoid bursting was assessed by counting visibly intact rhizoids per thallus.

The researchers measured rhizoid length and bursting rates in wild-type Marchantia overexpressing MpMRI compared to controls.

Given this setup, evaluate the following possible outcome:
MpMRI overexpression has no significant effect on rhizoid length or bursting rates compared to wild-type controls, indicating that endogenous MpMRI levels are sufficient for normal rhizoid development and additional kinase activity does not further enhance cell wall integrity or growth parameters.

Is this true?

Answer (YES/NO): NO